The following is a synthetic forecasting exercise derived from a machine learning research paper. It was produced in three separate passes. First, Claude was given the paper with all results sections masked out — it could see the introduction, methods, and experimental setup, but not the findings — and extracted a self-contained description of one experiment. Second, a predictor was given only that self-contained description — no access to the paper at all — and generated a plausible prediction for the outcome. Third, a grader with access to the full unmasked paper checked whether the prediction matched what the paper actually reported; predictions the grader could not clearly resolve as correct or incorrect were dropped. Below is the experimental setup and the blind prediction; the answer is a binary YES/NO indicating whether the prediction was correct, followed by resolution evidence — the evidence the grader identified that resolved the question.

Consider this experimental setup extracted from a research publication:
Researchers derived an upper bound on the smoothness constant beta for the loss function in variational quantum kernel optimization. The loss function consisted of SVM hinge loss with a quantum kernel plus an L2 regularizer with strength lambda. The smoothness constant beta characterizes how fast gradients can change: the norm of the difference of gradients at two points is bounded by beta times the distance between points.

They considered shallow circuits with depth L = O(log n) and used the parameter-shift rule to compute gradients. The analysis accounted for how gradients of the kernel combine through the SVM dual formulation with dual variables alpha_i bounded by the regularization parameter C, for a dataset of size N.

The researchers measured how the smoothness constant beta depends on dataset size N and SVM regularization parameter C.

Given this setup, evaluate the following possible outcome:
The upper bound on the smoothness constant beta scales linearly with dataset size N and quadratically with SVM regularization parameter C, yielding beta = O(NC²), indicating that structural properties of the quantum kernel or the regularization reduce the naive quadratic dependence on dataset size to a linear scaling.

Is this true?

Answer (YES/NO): YES